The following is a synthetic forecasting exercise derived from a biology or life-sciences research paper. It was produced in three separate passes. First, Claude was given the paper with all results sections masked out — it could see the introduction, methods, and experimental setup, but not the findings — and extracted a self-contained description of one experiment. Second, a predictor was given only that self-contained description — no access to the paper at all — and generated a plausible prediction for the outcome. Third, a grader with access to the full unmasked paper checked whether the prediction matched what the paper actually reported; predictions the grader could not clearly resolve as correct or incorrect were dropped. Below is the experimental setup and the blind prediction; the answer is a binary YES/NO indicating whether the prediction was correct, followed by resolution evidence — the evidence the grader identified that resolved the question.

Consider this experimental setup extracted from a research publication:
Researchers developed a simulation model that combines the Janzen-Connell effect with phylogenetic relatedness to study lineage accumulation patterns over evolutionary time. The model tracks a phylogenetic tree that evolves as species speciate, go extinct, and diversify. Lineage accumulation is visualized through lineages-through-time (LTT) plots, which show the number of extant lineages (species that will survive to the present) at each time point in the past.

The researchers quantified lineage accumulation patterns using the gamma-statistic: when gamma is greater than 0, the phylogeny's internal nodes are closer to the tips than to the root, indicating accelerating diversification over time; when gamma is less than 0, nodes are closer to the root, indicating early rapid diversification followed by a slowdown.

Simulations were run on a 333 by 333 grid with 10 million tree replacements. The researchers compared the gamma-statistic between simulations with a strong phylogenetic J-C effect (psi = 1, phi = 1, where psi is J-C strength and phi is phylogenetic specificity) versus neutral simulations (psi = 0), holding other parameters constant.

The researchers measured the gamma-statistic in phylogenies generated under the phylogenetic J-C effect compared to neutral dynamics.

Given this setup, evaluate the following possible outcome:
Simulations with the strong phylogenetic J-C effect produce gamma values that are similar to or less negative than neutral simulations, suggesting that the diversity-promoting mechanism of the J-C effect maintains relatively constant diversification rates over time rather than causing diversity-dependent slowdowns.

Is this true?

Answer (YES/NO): NO